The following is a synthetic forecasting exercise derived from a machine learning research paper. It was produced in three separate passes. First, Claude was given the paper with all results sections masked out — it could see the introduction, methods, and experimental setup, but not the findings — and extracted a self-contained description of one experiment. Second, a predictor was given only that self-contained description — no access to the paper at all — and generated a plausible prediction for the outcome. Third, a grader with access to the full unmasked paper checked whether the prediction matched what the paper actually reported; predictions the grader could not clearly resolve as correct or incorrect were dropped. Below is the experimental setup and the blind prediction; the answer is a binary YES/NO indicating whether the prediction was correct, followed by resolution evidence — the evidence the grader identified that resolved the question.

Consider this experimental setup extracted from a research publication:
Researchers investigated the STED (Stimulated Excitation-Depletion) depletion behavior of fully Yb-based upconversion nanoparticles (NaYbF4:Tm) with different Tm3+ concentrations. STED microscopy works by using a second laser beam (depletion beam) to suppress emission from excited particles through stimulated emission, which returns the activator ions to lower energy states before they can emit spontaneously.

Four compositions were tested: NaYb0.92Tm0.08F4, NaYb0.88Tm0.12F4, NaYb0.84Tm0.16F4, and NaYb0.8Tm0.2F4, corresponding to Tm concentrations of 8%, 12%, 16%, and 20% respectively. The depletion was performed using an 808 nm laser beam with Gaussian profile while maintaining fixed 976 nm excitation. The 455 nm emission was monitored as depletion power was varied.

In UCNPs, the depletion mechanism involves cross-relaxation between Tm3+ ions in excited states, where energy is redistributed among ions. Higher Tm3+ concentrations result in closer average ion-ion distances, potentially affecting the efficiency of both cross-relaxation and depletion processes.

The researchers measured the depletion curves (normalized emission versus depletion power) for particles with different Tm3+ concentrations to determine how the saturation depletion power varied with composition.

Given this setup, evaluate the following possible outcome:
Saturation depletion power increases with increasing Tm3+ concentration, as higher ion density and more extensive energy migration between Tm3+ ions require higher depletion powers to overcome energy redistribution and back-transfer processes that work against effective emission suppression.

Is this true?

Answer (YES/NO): YES